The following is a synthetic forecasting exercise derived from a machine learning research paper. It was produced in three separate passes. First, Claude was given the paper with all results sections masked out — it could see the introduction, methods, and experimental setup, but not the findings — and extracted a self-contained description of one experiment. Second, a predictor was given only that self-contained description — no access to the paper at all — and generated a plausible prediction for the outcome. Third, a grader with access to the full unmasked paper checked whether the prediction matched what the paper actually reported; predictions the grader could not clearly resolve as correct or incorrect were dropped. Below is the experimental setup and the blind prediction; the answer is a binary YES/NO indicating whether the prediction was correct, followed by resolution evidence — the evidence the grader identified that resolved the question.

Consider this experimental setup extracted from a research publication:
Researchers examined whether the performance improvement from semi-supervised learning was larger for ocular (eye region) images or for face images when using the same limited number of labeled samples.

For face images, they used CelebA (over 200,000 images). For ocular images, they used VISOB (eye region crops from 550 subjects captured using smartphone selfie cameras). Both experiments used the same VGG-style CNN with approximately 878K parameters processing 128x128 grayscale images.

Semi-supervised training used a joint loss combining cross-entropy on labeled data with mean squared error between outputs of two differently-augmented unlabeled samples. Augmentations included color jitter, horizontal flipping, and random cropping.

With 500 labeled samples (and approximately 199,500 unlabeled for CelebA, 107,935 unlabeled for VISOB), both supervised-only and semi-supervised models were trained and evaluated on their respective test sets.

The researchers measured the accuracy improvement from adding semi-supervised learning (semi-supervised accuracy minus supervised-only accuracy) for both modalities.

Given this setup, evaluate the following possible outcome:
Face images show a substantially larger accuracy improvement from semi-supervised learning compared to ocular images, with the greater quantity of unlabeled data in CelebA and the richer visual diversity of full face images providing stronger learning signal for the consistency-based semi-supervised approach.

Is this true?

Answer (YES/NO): YES